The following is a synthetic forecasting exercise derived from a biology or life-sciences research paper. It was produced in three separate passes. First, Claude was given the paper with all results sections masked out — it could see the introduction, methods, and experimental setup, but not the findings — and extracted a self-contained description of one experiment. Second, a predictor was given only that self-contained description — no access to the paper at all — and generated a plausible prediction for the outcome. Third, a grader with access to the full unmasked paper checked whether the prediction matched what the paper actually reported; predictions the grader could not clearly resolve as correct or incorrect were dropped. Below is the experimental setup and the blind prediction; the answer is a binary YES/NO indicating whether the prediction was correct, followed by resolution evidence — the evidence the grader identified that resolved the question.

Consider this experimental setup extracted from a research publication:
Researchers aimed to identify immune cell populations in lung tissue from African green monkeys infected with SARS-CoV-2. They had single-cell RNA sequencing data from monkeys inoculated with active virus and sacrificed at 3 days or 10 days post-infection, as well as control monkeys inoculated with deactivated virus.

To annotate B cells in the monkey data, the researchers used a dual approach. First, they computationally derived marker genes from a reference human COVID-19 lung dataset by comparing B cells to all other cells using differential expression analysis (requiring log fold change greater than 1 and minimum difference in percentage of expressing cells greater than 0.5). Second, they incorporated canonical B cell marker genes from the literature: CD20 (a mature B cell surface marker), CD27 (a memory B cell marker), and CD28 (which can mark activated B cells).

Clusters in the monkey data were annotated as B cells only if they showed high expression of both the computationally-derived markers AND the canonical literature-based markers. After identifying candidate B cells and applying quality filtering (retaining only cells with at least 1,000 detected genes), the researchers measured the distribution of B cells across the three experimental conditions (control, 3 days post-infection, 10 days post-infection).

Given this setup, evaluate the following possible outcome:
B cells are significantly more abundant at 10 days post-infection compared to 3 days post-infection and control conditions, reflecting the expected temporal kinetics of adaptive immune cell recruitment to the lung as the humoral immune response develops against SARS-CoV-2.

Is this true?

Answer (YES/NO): NO